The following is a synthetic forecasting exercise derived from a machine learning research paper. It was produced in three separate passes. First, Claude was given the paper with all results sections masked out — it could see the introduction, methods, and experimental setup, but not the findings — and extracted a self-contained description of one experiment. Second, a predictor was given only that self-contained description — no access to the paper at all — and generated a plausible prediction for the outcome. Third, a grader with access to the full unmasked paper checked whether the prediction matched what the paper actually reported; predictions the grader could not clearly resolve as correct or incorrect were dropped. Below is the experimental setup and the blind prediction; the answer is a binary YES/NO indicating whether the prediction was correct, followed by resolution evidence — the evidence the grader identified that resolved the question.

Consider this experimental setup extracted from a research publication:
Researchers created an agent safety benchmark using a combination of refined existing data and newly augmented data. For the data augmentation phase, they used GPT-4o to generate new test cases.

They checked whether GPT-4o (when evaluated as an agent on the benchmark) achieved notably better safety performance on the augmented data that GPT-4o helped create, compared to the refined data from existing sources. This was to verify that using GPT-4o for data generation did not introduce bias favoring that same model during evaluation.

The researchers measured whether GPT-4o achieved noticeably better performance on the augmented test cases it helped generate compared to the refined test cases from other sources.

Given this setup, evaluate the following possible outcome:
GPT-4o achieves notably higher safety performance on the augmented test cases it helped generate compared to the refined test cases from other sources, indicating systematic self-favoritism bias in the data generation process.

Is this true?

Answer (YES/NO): NO